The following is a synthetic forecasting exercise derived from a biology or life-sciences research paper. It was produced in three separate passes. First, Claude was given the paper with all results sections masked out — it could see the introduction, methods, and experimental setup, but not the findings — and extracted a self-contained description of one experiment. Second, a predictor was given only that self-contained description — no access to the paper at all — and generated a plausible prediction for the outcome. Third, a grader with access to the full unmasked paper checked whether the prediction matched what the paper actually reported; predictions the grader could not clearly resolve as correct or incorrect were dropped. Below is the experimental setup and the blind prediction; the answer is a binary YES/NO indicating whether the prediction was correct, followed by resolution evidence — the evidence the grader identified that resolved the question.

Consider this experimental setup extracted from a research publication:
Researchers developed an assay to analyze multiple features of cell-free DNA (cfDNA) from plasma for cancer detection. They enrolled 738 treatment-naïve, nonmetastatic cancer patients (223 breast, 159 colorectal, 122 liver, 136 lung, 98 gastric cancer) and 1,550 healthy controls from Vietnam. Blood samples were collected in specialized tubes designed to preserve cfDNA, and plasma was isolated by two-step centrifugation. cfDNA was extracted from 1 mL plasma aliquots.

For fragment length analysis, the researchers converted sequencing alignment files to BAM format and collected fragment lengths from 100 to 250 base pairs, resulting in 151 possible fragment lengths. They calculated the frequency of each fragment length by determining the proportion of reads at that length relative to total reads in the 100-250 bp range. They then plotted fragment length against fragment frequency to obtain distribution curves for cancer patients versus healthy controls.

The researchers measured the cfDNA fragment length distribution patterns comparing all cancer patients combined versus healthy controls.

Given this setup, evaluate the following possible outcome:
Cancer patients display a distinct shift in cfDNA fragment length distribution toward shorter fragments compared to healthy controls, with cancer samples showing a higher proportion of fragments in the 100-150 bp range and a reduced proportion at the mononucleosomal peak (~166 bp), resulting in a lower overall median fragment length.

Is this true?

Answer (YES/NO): YES